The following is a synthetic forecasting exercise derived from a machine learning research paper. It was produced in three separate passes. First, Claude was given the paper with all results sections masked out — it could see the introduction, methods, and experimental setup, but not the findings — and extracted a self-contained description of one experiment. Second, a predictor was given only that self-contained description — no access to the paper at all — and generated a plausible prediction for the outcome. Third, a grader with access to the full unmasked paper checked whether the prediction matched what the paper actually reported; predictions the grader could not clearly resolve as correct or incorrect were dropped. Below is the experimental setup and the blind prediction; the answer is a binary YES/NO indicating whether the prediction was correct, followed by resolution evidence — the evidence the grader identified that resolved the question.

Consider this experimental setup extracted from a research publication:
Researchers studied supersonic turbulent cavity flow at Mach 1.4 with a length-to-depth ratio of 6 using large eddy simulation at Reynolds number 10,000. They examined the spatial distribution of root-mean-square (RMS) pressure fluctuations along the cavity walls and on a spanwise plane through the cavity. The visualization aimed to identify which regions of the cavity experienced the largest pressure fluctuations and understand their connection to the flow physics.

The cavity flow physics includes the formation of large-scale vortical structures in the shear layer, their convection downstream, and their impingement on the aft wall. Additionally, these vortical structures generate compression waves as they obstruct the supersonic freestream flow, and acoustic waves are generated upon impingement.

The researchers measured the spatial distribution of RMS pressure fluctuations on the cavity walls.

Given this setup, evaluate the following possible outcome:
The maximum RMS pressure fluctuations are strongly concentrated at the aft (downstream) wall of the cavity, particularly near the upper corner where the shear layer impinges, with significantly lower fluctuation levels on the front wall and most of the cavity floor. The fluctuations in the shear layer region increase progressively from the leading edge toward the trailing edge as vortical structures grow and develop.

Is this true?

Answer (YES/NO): NO